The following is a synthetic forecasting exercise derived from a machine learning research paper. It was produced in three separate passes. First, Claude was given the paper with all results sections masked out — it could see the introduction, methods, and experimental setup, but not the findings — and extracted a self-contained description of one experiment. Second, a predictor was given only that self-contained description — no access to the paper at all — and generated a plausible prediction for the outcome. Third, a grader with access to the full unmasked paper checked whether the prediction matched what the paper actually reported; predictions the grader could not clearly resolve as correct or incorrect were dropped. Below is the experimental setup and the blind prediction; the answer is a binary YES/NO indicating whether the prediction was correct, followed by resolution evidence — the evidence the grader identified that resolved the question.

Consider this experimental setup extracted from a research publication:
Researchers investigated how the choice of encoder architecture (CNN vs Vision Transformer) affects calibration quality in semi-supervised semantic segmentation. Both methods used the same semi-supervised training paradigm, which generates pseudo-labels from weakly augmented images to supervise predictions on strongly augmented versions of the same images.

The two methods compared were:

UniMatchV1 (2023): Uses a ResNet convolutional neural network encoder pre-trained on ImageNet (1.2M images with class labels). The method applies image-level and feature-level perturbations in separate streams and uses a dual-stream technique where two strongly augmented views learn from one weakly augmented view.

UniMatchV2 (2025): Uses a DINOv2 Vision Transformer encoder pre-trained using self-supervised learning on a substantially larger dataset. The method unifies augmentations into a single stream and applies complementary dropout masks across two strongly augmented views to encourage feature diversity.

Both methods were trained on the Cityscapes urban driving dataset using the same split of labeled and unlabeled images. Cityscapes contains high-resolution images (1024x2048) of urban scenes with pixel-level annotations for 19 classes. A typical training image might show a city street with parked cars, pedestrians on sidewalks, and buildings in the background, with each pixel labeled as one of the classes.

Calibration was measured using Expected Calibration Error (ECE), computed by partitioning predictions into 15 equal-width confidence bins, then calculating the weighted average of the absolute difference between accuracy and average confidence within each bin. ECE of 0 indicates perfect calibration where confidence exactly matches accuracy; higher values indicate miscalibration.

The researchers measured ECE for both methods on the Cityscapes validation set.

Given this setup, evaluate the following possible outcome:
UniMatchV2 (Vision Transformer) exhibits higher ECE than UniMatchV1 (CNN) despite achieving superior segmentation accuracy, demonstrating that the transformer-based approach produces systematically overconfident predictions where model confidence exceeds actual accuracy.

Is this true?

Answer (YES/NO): NO